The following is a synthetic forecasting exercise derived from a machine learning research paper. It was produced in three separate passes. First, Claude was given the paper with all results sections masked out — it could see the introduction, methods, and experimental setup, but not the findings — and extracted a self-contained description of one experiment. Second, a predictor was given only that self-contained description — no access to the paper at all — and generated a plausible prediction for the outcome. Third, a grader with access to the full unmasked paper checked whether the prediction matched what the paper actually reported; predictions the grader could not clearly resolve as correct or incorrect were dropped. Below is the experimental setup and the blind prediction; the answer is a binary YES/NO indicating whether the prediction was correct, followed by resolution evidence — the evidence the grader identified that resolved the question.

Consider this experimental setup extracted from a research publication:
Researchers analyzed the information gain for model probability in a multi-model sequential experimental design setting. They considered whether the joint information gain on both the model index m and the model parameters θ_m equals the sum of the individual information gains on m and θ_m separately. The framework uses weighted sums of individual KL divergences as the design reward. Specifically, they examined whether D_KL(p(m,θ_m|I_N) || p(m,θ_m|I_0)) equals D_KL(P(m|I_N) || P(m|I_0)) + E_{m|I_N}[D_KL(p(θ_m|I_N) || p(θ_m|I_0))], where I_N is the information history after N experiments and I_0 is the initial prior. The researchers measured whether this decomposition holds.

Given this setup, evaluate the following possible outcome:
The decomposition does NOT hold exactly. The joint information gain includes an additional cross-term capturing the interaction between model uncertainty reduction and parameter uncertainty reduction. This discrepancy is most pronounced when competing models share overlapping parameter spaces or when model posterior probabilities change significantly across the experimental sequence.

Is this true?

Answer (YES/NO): NO